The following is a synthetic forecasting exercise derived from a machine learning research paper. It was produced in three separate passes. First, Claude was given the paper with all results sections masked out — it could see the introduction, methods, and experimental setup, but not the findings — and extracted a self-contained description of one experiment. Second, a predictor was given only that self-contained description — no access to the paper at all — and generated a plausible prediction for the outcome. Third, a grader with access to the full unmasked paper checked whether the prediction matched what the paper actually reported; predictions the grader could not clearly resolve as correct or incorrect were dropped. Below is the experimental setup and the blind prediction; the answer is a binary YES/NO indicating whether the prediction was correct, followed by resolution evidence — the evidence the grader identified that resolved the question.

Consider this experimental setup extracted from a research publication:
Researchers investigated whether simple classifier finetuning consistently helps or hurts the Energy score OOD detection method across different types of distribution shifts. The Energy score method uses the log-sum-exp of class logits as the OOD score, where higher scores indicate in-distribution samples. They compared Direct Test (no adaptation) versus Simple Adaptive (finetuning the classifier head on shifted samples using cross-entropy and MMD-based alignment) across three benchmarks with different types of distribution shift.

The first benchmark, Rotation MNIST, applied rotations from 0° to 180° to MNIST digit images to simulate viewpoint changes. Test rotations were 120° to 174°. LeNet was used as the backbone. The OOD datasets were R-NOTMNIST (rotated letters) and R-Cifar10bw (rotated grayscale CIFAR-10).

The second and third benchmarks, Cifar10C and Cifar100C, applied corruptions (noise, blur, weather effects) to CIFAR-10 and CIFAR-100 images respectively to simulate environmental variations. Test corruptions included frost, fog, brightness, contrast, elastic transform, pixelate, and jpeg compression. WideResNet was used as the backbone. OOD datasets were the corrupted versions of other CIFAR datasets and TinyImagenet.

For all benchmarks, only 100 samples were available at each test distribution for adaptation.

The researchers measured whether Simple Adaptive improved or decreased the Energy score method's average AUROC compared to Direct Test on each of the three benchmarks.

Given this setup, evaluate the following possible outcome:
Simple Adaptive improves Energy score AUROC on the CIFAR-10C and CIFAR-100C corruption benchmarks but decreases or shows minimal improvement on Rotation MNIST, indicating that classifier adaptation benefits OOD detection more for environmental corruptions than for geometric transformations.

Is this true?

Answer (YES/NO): YES